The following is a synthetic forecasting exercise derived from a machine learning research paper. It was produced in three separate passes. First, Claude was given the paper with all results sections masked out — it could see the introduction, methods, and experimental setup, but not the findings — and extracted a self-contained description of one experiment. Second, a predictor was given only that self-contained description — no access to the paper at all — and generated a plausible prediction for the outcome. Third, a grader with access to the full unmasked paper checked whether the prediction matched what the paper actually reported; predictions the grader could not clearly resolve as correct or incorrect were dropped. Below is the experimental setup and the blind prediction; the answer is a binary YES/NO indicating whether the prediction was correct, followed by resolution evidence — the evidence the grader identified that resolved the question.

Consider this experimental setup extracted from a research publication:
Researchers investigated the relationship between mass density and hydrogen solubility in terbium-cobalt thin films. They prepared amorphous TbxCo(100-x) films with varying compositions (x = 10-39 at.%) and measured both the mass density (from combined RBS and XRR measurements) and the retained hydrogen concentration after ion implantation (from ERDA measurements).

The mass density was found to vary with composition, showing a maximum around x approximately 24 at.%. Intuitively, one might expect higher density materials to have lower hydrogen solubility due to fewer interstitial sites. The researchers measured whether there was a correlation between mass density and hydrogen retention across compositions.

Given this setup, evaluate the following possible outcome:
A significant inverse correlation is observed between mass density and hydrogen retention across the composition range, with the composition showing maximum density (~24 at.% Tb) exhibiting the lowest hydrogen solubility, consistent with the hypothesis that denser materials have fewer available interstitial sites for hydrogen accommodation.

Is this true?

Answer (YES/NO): NO